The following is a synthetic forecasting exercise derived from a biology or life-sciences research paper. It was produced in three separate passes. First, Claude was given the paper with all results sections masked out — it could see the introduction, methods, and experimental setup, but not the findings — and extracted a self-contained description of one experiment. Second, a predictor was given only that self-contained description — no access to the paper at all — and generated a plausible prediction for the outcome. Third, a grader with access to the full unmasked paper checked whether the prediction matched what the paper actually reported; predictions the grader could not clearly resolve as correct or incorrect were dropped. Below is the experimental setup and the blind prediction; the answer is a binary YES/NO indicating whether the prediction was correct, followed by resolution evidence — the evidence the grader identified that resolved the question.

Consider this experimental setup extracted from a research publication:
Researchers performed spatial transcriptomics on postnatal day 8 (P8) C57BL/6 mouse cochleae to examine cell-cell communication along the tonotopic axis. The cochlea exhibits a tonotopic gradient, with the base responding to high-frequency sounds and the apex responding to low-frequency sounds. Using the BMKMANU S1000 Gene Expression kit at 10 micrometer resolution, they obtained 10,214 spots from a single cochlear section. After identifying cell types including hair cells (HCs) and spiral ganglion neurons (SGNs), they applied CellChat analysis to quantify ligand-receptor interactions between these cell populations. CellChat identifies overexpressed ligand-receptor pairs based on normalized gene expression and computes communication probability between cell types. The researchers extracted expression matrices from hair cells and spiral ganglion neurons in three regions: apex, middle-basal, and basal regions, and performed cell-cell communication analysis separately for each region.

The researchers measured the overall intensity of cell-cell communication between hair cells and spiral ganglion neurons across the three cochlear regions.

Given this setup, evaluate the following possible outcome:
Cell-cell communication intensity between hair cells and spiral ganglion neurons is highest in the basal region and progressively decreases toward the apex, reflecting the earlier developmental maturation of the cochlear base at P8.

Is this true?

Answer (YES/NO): NO